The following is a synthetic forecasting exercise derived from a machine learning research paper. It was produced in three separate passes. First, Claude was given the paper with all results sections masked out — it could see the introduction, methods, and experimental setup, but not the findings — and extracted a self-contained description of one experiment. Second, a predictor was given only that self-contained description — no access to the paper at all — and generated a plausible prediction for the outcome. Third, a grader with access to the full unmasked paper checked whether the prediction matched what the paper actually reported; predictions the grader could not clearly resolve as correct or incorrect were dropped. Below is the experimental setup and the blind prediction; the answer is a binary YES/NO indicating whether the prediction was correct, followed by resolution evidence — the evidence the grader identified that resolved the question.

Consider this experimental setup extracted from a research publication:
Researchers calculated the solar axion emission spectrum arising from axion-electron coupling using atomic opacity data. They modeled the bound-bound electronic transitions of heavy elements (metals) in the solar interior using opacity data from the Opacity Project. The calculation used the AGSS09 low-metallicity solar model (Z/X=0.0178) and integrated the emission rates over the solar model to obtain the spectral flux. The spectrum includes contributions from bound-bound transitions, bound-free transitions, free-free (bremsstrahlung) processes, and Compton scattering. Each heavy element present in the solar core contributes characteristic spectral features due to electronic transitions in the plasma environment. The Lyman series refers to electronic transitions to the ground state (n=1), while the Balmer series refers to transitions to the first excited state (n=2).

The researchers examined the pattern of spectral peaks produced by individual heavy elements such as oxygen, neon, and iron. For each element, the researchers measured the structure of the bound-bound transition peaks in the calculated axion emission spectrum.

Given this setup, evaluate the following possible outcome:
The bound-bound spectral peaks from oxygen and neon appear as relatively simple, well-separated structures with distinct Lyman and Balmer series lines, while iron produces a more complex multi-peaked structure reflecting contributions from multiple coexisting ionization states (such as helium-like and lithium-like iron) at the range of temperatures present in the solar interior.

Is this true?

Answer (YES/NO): NO